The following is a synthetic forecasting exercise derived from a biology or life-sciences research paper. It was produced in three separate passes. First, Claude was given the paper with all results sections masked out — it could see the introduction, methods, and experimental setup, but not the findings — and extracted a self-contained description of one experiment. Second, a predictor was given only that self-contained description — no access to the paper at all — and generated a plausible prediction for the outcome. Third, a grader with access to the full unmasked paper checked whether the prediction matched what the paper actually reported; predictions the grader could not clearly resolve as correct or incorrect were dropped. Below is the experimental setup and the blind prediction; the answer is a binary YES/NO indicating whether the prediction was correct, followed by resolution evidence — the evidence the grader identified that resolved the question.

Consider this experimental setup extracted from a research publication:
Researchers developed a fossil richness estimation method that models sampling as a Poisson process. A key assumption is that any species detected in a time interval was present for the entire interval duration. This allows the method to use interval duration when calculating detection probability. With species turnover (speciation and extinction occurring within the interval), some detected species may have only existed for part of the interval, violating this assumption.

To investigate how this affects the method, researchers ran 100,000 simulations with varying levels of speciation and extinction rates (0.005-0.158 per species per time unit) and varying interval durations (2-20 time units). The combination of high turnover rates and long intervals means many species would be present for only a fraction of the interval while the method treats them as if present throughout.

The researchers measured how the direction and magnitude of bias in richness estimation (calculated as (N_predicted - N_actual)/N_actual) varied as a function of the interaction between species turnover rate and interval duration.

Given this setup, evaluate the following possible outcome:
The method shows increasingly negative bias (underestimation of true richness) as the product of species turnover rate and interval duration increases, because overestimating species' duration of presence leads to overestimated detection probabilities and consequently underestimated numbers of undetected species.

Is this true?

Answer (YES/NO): YES